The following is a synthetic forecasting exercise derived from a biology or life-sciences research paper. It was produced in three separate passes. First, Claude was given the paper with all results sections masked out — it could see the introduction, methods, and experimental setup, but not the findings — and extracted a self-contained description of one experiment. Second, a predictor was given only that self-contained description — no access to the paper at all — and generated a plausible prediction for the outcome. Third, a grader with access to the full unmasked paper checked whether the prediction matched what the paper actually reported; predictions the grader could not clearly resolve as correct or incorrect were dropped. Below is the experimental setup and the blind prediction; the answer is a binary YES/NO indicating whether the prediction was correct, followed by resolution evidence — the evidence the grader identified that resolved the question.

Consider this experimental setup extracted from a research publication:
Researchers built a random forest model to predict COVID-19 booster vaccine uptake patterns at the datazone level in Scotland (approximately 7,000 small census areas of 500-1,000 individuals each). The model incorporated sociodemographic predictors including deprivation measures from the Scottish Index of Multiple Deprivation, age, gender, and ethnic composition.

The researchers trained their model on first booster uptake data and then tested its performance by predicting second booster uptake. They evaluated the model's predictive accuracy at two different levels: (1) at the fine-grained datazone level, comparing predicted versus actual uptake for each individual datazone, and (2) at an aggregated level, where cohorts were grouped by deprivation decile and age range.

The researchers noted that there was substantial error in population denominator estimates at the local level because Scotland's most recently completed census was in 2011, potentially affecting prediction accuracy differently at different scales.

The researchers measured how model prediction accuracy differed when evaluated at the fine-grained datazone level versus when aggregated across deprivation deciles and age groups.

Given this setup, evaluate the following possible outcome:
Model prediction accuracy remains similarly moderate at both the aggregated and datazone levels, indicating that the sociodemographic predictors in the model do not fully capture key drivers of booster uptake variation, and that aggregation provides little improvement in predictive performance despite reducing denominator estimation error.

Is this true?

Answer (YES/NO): NO